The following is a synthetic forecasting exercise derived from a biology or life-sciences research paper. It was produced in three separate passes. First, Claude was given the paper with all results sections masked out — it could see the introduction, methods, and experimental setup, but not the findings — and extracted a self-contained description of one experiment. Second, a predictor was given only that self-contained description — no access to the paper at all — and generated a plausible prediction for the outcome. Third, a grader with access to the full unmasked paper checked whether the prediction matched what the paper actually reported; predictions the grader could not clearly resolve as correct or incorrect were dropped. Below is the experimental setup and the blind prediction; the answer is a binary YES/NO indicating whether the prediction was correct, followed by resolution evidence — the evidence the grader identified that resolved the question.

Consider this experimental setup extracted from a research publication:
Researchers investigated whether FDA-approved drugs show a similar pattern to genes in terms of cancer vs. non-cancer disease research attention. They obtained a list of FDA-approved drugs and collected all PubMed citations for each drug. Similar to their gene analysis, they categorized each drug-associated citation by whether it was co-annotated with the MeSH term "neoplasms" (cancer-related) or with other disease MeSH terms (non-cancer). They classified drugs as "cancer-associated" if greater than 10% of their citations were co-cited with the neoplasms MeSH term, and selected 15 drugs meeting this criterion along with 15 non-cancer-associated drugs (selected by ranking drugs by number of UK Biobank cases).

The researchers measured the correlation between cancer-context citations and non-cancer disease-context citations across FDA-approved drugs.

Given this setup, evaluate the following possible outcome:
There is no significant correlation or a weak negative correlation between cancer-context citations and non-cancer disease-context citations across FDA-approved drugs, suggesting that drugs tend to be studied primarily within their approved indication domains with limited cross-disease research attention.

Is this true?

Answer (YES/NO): NO